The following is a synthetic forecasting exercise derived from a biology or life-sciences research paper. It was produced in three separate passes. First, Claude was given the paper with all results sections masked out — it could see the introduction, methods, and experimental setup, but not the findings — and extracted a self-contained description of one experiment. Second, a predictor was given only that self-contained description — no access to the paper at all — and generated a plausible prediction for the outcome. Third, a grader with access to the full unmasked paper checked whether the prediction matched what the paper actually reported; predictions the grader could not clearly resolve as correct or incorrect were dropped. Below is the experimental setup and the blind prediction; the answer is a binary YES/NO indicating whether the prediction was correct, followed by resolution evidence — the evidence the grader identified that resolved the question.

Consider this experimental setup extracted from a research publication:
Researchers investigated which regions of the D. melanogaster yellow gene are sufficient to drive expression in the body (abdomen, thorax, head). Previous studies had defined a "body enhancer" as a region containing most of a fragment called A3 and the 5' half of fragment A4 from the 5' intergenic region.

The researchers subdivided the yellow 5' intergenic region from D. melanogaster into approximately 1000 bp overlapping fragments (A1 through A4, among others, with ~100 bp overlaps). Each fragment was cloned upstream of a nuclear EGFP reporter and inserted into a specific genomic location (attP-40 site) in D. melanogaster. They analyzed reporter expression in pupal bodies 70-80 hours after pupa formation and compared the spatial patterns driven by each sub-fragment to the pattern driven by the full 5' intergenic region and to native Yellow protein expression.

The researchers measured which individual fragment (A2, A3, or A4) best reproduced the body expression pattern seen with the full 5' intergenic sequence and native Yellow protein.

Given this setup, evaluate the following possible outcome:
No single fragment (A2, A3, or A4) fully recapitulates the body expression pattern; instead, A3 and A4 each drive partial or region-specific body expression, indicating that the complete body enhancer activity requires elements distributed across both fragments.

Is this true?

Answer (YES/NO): NO